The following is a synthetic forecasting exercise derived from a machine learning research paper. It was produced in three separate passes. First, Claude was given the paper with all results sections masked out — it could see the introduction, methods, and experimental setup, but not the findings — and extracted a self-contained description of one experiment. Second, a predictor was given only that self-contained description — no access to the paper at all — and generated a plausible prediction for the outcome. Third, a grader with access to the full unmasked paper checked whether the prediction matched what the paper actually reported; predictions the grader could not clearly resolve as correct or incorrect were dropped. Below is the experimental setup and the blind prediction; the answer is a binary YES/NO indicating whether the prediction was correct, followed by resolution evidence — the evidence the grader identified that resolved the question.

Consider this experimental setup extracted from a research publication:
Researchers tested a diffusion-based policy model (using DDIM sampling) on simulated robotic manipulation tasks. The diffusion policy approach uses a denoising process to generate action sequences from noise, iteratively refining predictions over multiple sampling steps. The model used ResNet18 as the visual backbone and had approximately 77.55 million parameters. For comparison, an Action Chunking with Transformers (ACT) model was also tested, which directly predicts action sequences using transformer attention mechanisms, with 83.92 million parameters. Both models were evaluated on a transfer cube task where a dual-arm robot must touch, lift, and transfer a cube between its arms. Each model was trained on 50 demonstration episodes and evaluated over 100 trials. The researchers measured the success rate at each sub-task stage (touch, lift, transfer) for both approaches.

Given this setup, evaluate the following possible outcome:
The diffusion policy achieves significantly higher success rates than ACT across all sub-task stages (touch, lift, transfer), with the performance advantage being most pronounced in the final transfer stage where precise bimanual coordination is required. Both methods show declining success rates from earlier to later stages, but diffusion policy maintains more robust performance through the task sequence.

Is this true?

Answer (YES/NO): NO